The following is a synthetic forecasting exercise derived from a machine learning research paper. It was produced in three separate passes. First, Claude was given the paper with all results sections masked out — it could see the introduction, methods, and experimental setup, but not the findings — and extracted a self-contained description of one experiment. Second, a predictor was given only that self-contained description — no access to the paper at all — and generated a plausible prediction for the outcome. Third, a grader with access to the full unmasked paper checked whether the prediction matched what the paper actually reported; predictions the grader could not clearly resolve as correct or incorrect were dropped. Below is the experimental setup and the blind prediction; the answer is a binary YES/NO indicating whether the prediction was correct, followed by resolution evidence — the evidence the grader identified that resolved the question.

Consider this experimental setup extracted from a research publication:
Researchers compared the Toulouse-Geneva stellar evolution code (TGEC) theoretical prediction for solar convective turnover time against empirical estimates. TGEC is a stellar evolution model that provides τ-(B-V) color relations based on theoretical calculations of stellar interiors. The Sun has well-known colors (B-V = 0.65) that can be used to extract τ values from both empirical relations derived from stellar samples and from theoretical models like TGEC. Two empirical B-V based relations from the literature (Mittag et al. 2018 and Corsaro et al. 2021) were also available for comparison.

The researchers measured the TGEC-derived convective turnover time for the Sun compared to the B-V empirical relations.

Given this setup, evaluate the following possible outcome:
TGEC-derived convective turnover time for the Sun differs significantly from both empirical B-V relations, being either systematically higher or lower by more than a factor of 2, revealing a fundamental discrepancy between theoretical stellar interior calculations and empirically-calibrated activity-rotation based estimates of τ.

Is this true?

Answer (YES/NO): YES